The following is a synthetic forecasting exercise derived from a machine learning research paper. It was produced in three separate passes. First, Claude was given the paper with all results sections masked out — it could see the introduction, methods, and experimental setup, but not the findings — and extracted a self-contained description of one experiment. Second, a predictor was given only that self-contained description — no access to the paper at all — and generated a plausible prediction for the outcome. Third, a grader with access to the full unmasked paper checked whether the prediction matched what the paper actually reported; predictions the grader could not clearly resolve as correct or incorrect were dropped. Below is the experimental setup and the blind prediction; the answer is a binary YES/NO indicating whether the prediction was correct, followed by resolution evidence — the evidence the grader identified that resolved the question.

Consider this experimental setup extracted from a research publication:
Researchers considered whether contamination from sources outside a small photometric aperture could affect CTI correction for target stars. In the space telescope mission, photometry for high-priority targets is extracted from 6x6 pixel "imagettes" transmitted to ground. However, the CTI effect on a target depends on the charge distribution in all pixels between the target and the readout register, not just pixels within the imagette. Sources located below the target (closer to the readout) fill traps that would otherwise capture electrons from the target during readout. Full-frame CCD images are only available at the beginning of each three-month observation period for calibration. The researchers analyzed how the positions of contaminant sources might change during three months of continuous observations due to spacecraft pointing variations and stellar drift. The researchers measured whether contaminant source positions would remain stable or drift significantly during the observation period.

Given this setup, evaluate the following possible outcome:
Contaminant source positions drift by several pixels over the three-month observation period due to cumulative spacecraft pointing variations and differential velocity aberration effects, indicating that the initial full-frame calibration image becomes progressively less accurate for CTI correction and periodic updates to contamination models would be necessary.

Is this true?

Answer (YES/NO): NO